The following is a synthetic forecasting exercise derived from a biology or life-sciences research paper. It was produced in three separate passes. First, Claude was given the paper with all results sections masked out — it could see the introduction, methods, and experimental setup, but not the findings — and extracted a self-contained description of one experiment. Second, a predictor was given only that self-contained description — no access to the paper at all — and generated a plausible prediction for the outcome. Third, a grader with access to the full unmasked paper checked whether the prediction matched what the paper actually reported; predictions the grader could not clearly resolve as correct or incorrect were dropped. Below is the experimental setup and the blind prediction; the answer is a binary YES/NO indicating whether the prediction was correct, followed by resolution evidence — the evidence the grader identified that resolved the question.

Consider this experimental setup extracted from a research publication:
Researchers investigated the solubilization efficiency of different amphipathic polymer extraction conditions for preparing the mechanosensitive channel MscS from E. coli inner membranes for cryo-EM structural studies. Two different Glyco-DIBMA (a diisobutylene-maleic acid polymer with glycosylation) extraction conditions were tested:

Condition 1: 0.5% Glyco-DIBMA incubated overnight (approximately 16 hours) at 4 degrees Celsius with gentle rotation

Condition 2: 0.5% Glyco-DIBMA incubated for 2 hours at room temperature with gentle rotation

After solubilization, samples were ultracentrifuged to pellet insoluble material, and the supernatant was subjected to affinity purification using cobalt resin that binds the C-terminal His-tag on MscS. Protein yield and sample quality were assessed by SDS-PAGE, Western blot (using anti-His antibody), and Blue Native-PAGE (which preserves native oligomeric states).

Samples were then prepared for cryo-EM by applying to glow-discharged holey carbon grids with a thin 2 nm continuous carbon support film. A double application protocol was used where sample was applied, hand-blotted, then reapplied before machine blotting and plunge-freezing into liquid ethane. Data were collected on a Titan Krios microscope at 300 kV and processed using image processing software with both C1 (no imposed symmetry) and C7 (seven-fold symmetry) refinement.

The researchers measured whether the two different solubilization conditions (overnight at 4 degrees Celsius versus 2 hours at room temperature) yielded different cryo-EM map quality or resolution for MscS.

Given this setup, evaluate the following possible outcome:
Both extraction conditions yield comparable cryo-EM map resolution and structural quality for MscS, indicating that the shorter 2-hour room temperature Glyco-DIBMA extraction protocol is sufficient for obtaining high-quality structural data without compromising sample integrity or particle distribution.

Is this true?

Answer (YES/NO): NO